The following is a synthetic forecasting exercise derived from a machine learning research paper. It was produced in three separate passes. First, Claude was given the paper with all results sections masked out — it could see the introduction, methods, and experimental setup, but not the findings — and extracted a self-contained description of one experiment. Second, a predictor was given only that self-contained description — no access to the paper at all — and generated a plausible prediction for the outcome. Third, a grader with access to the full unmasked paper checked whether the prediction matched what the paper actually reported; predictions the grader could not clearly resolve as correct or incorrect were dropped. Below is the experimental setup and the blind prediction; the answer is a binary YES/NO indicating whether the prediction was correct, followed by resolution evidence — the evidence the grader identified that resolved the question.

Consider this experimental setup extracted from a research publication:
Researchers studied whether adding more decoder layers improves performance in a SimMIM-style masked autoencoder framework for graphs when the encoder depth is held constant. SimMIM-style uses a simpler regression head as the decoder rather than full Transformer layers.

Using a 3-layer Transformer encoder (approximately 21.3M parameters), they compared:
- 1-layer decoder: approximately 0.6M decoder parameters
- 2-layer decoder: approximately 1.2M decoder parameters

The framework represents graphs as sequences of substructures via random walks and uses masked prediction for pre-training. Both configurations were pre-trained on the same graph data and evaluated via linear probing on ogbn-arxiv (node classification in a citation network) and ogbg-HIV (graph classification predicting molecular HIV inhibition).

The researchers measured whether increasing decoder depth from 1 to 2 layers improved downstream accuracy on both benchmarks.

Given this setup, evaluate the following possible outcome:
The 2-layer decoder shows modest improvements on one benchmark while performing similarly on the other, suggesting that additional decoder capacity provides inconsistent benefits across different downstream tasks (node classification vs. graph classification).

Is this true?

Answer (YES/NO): NO